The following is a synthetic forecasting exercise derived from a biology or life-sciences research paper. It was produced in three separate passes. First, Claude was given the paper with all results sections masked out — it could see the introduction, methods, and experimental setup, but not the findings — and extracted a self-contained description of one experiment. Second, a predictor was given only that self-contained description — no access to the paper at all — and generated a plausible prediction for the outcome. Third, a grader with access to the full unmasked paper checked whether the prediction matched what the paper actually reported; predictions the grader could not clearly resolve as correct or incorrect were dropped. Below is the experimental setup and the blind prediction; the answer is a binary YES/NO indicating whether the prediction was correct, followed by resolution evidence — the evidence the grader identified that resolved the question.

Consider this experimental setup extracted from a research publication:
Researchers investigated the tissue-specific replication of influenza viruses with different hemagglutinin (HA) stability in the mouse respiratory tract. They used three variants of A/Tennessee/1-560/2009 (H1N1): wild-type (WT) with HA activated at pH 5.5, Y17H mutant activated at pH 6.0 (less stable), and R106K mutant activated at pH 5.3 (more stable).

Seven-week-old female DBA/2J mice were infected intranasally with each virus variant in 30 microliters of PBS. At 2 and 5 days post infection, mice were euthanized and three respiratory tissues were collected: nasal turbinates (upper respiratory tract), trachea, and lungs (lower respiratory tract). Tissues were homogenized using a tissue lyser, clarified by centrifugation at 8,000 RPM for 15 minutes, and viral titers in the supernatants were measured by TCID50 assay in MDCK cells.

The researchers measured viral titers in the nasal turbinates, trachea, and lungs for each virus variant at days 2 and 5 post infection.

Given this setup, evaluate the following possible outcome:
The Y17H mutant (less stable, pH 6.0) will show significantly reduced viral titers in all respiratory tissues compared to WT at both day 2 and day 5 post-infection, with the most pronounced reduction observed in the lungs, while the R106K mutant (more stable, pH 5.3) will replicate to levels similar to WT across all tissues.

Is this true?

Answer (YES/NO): YES